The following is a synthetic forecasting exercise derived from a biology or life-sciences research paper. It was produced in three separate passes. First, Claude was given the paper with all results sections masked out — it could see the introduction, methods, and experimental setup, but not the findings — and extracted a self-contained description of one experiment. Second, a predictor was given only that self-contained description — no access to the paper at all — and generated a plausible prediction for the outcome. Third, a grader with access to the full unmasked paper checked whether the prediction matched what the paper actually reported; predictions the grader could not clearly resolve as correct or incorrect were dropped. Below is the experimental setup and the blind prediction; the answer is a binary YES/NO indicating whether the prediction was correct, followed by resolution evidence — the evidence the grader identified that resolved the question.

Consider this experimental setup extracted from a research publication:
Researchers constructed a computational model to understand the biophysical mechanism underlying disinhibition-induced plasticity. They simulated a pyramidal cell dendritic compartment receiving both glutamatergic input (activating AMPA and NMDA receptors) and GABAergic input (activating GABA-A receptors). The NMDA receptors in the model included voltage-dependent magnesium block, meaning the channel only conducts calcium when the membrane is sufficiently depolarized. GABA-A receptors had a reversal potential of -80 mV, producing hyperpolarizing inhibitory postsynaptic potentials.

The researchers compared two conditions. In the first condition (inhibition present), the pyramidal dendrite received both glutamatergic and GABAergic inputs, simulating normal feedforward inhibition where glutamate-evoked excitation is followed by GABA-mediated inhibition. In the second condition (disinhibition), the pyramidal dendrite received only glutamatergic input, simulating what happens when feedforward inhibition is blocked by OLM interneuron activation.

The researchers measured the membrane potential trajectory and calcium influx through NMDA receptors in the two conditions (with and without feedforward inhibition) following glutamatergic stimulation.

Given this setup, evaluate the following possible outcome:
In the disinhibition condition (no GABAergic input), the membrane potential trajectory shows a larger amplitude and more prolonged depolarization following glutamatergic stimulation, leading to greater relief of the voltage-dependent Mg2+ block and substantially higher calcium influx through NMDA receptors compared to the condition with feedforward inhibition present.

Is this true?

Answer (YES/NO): YES